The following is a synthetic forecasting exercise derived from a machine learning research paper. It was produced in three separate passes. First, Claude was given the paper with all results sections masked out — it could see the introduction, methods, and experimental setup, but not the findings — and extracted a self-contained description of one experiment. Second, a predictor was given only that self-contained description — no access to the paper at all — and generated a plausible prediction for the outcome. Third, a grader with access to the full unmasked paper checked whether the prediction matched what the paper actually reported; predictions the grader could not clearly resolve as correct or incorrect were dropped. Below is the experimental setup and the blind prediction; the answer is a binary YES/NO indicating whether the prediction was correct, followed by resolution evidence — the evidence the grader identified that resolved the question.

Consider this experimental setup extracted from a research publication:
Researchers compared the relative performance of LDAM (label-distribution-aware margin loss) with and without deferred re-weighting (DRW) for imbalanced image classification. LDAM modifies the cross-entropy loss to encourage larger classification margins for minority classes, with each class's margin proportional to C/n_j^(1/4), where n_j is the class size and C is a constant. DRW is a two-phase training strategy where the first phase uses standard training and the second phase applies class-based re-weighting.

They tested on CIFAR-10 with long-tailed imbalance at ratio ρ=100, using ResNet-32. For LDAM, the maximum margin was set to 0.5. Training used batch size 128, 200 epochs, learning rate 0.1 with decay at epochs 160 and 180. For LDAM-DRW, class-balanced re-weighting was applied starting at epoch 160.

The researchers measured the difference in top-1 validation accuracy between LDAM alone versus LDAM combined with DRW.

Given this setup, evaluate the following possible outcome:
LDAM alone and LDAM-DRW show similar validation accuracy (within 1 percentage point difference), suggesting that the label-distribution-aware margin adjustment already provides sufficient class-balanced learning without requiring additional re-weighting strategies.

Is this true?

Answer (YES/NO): NO